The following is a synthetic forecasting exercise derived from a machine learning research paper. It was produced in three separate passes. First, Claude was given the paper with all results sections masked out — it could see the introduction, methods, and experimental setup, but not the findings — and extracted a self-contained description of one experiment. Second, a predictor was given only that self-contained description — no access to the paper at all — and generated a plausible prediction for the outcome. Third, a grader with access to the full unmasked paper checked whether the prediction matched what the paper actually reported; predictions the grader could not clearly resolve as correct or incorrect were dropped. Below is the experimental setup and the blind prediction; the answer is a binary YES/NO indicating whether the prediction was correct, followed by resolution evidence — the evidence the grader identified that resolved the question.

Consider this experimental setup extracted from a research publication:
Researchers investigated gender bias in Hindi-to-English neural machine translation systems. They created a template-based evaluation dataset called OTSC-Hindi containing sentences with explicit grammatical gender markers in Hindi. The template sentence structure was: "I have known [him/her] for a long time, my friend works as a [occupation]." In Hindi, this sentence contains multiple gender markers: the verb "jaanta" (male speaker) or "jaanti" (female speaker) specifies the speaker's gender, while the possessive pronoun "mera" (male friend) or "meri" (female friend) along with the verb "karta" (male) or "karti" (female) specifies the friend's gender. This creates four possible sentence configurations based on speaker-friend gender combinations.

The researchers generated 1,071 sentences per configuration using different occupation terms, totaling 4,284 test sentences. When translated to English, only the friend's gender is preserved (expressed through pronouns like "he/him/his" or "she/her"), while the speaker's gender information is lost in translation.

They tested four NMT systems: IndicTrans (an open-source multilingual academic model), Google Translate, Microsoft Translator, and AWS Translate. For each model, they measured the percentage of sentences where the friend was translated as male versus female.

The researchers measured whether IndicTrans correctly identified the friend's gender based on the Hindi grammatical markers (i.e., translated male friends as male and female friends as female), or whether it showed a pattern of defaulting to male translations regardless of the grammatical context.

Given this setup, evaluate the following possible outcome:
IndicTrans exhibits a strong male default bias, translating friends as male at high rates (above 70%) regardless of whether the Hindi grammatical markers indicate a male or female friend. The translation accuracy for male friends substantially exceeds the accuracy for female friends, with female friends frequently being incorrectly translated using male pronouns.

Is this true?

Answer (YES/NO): YES